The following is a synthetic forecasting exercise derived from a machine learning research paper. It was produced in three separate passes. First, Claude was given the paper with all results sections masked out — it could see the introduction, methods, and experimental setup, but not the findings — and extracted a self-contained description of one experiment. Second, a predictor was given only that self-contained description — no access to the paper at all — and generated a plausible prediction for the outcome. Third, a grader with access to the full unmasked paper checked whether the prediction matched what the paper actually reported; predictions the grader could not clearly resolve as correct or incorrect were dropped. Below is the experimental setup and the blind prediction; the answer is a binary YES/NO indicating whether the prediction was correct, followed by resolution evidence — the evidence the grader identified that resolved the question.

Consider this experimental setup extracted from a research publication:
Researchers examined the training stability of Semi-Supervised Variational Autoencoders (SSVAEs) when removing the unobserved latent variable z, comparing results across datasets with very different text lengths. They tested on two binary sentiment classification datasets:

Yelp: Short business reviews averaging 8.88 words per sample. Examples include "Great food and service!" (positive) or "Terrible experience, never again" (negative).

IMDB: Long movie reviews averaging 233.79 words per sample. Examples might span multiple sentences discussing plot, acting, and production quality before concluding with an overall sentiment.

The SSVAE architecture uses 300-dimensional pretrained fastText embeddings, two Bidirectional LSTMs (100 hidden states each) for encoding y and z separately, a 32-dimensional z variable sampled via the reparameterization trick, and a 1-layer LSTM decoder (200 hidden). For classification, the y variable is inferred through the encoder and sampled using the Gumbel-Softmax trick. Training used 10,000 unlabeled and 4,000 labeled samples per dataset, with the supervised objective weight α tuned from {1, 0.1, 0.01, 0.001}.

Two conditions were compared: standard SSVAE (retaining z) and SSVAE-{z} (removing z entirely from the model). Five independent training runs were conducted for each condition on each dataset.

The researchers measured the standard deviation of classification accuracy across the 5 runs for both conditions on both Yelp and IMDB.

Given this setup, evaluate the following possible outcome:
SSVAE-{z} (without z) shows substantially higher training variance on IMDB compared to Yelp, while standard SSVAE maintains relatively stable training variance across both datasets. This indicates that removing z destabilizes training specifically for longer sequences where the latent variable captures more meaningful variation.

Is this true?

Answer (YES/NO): YES